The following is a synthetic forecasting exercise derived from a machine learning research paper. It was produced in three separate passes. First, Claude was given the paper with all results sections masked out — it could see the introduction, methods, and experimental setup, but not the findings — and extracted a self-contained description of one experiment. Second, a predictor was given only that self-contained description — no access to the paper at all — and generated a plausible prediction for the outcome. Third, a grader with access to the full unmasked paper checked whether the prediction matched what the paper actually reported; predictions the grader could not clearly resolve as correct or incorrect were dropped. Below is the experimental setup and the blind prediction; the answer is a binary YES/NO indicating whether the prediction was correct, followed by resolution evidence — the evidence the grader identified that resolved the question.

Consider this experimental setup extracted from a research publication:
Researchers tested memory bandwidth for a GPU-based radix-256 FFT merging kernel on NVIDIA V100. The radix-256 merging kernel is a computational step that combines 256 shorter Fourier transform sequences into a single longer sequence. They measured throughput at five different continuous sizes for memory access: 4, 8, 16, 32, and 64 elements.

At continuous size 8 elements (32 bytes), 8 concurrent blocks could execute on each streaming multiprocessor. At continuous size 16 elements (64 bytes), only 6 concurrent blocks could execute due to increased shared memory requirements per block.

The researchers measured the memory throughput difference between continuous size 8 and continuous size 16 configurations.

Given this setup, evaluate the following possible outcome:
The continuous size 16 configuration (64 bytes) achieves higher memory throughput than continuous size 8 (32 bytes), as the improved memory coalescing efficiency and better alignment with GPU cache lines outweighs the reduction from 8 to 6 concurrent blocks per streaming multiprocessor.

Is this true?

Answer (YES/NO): YES